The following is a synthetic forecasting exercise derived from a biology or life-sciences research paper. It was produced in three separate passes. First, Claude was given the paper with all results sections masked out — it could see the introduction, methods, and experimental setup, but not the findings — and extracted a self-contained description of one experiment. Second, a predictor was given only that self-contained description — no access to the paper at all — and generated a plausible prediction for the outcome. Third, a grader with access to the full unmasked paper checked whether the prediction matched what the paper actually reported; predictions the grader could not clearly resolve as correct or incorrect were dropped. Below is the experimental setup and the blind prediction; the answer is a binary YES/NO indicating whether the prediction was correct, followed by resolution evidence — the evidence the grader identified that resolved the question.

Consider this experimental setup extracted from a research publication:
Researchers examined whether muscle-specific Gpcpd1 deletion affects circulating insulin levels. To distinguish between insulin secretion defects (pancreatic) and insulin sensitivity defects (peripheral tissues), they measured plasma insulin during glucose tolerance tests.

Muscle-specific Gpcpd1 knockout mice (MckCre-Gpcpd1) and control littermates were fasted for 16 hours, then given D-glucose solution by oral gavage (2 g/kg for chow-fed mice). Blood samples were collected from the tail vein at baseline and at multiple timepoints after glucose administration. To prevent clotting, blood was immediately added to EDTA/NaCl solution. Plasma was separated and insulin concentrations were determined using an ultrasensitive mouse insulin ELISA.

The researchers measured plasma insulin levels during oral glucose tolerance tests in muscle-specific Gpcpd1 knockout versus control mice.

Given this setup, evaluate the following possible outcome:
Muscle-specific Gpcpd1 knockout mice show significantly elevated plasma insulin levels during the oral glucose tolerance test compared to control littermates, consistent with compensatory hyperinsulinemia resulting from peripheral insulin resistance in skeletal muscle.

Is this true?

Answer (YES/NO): YES